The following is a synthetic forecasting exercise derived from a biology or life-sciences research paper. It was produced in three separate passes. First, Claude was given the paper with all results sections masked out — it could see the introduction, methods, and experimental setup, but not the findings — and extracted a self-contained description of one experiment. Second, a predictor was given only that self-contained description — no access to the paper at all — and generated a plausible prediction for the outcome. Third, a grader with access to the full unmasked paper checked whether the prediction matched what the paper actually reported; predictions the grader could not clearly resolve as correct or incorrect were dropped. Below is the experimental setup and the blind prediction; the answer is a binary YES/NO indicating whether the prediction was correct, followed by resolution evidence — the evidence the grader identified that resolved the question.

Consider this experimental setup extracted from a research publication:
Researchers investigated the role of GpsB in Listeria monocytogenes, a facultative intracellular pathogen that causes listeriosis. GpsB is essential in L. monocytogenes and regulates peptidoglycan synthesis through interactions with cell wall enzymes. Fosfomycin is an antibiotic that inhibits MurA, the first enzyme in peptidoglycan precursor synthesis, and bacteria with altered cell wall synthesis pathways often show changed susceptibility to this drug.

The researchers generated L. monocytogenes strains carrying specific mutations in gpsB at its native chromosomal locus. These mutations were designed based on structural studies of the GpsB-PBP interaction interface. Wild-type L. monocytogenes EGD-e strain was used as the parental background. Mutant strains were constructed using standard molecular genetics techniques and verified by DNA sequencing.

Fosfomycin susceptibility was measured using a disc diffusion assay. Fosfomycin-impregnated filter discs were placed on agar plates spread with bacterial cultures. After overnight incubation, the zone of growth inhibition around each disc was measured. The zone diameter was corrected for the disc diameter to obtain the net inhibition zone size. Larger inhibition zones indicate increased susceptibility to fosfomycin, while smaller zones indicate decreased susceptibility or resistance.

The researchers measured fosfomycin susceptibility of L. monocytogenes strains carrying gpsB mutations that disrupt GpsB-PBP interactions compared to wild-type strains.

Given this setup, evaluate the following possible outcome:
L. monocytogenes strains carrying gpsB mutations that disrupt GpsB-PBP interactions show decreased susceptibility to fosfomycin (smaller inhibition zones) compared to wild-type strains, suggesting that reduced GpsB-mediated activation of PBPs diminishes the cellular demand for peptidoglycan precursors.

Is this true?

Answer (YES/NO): NO